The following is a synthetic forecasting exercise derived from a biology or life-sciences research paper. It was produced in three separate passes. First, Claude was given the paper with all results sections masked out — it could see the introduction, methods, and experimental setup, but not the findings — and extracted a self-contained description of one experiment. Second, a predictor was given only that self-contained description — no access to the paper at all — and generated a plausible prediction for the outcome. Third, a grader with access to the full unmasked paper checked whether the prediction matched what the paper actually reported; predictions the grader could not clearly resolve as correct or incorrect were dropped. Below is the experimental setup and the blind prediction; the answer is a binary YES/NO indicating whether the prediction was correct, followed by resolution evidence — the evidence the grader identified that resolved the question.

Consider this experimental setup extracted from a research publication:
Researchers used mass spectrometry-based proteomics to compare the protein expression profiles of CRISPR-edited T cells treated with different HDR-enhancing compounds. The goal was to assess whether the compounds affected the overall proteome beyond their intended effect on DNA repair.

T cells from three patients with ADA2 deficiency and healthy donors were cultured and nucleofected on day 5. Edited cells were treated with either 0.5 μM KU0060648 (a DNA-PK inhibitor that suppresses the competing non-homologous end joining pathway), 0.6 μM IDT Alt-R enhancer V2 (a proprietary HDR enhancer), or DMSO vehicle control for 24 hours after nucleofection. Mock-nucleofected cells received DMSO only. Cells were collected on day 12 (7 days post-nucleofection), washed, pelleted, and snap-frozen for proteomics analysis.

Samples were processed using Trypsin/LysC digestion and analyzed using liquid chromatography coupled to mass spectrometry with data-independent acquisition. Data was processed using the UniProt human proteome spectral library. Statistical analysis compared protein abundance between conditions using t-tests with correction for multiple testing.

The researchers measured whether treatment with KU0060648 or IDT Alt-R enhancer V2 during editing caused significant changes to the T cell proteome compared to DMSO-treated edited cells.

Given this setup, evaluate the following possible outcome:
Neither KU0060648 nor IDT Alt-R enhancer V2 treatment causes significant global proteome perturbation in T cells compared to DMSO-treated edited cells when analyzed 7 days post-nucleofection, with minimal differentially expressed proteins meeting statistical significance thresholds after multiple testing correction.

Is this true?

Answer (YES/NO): YES